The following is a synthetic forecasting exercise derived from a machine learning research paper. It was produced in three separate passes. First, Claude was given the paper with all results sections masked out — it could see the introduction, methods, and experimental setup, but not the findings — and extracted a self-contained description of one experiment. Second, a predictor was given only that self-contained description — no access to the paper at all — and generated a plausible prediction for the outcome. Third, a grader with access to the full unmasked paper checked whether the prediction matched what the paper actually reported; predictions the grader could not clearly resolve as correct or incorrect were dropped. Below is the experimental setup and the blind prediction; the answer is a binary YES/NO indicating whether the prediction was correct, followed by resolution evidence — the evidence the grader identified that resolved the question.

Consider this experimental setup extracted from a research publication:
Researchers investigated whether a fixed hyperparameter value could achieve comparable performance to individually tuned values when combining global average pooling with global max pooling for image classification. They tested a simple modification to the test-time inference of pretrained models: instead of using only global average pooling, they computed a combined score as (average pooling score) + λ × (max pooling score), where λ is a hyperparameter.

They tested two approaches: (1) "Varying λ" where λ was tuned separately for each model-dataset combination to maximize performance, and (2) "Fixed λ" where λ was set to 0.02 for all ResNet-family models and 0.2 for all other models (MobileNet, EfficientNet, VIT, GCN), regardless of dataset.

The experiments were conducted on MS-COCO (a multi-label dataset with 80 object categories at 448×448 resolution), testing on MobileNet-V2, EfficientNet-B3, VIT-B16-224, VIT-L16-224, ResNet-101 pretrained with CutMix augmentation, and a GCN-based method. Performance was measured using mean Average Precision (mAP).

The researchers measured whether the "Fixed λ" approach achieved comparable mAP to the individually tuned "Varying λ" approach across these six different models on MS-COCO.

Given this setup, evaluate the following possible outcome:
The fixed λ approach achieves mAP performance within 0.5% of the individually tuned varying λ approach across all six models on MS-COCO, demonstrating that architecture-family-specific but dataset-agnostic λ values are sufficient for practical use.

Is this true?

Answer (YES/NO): YES